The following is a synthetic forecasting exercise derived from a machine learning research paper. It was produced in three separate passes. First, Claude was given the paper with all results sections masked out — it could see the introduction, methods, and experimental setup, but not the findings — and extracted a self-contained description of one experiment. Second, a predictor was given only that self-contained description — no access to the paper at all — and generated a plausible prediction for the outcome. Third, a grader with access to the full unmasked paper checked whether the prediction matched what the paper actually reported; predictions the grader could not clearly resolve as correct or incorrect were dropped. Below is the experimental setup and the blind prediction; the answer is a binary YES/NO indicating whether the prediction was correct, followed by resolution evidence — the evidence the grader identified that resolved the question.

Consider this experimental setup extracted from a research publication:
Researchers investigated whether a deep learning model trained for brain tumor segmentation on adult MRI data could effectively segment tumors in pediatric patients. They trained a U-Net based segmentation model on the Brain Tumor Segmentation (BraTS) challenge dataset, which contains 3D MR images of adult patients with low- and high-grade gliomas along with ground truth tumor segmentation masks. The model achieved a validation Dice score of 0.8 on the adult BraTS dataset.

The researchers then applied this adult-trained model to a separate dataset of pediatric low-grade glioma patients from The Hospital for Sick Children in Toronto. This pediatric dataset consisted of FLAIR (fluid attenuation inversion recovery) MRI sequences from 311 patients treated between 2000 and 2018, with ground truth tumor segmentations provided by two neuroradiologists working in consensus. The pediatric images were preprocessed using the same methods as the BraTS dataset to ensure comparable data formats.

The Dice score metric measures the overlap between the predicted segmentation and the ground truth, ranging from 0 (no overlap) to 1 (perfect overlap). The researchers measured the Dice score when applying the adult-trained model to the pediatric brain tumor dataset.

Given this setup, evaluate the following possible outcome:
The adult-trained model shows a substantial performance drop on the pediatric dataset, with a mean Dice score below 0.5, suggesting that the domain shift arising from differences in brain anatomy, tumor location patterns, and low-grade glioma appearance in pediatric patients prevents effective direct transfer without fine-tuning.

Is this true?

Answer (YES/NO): YES